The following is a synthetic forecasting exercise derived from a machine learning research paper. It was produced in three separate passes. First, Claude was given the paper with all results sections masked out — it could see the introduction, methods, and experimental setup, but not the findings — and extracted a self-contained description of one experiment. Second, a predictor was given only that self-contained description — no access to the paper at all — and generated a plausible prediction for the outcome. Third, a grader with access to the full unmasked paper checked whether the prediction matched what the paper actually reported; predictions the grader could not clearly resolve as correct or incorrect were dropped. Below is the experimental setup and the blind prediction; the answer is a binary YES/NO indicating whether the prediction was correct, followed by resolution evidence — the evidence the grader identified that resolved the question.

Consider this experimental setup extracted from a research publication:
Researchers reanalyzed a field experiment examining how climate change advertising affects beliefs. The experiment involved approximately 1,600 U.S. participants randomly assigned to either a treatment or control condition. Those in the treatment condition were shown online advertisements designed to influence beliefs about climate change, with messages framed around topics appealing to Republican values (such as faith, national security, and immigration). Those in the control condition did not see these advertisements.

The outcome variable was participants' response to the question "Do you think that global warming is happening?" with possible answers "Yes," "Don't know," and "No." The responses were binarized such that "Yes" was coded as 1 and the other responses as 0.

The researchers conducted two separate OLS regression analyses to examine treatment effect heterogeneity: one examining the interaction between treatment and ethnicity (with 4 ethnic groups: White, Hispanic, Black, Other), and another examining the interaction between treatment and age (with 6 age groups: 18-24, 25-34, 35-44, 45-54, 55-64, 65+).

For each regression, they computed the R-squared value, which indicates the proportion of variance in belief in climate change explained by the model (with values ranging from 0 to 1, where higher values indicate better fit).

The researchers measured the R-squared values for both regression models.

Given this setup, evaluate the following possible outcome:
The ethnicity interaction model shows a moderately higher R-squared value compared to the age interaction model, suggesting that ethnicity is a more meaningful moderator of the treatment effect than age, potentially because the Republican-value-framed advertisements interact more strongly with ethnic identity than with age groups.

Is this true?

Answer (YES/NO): NO